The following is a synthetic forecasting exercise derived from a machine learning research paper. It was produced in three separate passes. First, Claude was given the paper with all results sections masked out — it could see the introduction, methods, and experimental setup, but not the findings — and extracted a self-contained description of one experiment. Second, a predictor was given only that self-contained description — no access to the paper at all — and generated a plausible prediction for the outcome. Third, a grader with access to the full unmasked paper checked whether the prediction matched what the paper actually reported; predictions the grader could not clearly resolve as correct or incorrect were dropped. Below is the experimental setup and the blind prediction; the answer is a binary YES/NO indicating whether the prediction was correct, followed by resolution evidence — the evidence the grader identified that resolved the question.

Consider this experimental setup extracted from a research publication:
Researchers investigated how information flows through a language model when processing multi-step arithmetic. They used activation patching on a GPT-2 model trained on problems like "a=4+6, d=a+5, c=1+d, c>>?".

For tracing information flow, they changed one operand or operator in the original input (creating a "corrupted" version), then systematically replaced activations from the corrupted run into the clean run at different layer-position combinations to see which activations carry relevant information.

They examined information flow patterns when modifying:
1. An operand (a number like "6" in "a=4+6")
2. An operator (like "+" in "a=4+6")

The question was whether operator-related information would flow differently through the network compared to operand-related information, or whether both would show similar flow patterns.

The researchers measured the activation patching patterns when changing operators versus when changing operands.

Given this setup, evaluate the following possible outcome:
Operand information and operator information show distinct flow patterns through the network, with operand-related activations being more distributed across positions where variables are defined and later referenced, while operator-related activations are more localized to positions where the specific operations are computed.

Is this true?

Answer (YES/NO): NO